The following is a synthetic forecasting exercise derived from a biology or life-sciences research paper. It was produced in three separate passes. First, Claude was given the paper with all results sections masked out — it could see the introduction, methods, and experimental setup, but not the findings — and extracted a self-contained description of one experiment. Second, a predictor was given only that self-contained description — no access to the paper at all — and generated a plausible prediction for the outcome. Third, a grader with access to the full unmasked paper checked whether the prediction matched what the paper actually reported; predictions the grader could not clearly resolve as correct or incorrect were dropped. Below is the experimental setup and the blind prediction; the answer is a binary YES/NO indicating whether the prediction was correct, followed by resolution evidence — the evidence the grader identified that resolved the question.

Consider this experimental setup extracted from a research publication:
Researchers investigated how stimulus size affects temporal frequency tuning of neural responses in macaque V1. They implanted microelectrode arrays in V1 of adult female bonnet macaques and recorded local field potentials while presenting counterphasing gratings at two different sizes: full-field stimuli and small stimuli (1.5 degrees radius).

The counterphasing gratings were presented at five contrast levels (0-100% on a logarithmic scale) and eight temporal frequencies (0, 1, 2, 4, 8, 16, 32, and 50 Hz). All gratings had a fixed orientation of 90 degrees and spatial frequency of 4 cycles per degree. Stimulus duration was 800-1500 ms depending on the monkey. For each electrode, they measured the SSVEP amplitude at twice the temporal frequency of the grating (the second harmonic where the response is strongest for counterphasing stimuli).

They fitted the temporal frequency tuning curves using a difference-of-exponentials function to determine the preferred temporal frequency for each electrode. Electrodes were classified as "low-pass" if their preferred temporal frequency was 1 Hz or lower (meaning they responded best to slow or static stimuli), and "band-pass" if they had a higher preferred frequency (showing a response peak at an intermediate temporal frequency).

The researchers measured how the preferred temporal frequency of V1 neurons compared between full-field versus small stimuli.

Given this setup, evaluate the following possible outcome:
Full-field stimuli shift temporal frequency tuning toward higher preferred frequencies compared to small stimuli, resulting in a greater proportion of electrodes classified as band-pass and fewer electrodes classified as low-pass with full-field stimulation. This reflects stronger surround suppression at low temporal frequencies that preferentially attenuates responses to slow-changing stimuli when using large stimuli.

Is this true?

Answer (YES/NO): YES